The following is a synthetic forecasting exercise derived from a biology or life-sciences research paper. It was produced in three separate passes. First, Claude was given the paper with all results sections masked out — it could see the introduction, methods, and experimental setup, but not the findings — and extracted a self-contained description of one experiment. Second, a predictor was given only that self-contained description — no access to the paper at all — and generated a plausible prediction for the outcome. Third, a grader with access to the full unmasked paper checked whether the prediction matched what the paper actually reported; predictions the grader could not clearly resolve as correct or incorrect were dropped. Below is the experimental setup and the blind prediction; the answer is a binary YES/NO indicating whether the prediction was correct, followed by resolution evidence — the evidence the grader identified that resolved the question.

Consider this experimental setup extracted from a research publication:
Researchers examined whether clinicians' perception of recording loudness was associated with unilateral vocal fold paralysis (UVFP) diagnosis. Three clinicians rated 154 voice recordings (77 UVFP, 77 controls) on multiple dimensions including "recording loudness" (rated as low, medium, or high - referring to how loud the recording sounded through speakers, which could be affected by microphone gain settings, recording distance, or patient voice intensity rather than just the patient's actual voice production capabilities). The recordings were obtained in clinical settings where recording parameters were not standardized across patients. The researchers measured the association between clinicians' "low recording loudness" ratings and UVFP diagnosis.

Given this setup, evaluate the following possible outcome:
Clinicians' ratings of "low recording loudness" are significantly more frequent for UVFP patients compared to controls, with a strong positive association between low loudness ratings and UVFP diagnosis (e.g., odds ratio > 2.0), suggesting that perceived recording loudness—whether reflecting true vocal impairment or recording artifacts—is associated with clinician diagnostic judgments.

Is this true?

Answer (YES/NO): NO